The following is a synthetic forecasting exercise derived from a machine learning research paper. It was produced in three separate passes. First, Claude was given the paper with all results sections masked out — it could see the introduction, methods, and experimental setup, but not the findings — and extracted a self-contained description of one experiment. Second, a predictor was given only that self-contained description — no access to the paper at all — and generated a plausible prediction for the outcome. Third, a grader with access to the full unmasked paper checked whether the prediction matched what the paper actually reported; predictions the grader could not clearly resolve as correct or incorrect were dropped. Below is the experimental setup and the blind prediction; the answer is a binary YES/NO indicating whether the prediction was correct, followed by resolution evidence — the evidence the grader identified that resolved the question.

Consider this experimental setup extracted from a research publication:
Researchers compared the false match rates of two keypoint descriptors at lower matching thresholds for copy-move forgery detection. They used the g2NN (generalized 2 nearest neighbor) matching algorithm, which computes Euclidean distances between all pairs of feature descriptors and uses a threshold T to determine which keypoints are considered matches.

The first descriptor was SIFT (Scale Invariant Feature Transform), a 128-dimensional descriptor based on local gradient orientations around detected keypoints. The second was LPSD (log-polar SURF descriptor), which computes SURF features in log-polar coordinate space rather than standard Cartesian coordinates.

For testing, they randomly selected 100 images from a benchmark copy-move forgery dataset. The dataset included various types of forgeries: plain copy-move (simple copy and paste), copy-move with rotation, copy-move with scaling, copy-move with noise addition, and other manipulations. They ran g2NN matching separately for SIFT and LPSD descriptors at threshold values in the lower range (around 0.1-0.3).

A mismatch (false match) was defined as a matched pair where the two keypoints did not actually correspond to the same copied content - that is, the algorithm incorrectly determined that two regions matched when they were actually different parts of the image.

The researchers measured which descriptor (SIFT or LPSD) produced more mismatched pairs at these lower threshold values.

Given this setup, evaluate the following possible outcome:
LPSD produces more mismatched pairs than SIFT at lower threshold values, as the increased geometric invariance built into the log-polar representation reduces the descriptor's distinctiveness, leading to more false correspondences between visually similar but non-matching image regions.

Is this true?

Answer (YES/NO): YES